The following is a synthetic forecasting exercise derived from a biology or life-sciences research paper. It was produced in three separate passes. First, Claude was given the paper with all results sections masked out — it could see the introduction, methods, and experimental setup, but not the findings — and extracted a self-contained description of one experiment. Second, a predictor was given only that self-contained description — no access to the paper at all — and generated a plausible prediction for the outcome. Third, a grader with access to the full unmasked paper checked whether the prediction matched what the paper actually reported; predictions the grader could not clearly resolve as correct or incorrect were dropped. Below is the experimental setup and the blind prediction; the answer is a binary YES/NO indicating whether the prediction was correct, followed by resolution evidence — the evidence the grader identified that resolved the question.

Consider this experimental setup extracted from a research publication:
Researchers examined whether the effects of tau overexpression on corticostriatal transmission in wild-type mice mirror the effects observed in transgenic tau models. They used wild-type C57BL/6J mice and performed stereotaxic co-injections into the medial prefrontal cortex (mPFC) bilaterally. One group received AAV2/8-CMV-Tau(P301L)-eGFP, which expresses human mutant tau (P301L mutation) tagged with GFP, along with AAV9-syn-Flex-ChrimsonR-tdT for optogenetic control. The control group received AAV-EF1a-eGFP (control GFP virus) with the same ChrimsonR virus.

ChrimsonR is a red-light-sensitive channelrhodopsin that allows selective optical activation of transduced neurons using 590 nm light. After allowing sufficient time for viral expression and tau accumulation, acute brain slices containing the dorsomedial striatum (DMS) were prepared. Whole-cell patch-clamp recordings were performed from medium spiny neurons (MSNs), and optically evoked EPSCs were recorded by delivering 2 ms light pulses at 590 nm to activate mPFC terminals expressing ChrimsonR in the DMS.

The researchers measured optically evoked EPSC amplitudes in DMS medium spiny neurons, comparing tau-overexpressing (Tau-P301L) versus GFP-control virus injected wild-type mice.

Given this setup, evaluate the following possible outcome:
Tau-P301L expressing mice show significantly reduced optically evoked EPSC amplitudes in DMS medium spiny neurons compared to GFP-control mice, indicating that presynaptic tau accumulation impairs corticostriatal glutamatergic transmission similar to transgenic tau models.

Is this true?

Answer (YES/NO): YES